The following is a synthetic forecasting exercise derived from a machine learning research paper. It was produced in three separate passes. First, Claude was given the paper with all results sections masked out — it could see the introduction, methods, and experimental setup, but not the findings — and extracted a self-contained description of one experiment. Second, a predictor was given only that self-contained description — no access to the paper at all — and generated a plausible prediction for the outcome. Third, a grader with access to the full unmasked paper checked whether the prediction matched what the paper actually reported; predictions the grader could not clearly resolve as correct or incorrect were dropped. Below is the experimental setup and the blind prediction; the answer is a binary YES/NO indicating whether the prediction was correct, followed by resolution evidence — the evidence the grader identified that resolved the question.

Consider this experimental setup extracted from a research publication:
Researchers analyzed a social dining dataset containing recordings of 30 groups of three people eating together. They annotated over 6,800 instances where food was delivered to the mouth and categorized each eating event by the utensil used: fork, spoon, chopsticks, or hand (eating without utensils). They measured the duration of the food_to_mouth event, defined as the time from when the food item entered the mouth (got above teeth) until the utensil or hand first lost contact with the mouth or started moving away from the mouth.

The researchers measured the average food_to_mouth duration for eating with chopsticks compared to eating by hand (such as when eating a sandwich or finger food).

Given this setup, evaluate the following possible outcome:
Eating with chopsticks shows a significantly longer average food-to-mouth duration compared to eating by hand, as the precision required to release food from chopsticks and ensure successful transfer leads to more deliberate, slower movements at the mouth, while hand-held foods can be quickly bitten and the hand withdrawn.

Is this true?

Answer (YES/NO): NO